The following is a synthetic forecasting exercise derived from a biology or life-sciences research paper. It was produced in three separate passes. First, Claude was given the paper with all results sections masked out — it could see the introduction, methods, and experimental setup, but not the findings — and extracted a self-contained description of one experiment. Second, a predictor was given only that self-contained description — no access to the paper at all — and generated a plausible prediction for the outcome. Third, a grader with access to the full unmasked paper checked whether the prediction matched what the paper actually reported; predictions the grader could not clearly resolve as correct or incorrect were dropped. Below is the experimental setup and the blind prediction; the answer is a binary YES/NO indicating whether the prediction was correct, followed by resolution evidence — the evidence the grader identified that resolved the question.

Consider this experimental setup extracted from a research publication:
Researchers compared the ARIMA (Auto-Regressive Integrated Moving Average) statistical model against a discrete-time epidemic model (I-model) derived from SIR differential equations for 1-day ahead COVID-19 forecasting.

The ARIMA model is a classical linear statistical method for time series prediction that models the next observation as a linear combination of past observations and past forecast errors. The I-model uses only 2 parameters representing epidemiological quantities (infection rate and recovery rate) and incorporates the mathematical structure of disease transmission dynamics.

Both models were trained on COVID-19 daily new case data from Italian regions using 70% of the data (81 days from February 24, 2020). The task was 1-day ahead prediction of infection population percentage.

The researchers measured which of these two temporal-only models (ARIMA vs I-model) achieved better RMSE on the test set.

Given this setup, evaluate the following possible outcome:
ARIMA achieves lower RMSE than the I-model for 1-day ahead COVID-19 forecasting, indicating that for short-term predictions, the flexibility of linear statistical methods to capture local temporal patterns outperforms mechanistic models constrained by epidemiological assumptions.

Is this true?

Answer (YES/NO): YES